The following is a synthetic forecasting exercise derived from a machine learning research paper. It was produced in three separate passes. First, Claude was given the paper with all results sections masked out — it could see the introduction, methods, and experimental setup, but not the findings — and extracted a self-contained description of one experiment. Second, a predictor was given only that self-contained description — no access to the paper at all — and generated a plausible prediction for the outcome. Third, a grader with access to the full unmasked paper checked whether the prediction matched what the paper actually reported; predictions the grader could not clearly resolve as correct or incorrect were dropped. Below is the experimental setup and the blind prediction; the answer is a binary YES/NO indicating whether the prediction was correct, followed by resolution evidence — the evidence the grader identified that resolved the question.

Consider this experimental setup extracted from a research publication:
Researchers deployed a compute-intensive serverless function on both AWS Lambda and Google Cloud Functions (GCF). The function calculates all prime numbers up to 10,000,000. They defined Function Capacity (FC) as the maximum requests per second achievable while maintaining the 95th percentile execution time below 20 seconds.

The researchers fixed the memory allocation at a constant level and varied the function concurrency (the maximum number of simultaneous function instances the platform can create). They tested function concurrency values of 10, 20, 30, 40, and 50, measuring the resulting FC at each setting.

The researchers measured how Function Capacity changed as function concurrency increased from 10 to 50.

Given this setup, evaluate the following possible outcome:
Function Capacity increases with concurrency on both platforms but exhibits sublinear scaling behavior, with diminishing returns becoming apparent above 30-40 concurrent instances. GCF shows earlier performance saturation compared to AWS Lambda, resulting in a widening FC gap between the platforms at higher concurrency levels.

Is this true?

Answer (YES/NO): NO